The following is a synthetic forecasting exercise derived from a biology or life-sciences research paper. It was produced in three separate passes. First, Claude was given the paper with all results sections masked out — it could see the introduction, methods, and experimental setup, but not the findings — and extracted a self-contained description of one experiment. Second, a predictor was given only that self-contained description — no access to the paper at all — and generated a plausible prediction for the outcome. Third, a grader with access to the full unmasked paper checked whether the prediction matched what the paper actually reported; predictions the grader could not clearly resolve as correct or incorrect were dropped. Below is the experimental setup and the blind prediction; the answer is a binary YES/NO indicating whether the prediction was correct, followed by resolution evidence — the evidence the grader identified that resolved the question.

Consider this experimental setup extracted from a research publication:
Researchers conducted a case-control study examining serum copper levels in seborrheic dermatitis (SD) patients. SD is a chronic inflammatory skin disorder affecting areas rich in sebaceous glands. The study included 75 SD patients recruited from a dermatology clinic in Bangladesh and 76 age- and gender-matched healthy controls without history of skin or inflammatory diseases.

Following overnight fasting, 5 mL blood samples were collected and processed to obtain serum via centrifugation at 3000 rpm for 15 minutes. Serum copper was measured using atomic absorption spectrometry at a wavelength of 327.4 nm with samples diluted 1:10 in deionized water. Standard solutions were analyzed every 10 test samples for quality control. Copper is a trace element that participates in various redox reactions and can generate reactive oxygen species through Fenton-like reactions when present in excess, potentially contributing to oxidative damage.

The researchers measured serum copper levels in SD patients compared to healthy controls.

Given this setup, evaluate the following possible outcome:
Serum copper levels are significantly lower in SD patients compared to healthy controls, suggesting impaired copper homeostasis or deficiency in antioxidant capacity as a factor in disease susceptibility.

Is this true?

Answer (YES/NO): NO